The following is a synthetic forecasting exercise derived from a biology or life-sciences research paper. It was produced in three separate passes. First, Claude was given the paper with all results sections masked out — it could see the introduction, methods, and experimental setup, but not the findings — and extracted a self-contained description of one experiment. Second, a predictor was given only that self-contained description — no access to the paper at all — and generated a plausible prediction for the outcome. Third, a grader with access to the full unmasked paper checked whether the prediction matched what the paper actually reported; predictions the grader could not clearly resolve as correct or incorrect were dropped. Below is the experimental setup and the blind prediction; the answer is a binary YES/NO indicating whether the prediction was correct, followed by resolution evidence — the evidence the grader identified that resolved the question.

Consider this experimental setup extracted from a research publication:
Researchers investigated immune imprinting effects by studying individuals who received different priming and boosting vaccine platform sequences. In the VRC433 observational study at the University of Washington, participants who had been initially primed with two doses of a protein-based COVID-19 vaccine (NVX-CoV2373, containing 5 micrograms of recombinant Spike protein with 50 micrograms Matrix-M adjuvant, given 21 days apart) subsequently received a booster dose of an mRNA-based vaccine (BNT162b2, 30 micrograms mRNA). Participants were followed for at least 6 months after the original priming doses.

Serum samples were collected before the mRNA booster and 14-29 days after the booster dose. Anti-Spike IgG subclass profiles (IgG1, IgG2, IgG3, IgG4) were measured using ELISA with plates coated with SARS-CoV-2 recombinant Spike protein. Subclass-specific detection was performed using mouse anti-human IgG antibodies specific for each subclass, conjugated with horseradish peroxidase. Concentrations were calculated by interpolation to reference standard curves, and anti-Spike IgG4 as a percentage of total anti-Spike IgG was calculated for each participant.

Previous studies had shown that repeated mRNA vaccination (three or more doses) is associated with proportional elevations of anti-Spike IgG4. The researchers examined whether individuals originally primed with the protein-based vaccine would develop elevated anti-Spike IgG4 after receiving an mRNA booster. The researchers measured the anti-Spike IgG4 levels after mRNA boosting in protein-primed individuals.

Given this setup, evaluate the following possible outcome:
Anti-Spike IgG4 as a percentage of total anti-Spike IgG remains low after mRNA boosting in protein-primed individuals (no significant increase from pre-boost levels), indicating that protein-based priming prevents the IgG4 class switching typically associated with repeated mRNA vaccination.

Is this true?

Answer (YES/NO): NO